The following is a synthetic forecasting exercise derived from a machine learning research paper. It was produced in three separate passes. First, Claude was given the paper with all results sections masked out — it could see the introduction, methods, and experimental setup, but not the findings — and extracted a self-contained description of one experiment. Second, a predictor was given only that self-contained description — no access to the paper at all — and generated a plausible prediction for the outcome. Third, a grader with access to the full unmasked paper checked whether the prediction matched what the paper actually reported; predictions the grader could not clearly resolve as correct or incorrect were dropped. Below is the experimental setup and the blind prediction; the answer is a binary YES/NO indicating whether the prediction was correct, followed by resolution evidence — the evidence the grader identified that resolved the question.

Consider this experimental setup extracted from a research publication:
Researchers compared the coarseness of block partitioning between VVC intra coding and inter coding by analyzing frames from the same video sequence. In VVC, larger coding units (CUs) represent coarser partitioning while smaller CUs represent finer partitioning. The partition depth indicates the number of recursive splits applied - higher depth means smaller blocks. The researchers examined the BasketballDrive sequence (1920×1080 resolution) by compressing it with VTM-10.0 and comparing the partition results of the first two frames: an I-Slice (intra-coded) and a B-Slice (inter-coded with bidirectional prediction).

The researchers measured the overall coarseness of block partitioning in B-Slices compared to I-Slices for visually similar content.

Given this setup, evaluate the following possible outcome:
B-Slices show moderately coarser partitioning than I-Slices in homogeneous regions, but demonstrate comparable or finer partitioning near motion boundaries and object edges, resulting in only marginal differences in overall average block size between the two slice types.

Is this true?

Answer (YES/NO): NO